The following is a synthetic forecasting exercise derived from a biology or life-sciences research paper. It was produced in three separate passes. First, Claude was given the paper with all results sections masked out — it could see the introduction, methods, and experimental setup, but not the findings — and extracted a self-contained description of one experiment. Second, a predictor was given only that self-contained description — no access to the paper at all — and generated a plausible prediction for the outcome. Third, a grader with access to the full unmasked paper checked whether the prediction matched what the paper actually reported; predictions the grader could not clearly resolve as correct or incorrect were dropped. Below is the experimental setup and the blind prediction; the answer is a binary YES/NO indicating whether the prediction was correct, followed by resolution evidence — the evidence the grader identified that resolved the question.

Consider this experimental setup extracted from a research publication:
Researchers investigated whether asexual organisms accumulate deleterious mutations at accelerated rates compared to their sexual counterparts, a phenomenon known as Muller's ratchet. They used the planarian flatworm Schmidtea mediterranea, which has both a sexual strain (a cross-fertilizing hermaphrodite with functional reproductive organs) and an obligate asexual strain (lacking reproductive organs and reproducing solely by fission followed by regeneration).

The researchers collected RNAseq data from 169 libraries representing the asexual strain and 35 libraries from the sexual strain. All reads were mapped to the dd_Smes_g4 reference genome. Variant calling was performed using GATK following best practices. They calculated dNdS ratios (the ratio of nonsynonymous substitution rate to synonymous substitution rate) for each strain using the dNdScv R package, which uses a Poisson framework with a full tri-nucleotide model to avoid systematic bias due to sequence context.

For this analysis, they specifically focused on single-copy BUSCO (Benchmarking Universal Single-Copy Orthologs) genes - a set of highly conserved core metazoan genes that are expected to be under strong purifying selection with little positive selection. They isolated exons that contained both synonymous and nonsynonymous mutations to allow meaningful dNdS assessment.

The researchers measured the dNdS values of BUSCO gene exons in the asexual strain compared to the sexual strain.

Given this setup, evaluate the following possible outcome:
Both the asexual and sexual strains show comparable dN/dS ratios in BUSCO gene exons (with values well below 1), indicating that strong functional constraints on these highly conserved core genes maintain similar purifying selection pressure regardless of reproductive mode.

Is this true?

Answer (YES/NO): YES